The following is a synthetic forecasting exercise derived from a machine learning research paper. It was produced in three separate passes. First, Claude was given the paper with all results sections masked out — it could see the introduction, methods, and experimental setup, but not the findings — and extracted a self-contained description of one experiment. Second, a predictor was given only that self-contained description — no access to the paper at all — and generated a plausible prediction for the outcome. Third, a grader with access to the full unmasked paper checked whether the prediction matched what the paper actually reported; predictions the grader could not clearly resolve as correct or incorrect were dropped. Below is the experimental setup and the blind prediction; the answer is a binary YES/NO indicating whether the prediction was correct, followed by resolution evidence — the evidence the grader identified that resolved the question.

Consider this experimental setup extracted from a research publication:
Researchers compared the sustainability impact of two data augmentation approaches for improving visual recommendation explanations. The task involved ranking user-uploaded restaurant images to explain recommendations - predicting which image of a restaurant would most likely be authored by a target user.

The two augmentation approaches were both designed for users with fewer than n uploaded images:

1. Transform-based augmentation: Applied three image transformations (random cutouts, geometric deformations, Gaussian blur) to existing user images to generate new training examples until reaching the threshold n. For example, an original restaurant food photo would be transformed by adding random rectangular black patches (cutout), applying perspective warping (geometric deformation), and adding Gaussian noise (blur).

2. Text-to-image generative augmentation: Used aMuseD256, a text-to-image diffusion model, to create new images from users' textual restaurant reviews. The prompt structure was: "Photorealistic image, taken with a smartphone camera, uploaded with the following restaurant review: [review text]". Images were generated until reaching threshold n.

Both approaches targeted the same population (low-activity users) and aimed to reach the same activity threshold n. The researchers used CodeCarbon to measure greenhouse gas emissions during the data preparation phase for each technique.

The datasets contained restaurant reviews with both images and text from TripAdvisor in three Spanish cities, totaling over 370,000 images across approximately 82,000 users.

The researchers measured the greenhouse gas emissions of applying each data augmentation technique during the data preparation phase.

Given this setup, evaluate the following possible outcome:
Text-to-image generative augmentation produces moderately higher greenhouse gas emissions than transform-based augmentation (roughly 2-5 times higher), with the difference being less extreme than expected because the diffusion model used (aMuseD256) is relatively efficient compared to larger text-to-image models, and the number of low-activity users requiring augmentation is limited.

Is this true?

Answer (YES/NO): NO